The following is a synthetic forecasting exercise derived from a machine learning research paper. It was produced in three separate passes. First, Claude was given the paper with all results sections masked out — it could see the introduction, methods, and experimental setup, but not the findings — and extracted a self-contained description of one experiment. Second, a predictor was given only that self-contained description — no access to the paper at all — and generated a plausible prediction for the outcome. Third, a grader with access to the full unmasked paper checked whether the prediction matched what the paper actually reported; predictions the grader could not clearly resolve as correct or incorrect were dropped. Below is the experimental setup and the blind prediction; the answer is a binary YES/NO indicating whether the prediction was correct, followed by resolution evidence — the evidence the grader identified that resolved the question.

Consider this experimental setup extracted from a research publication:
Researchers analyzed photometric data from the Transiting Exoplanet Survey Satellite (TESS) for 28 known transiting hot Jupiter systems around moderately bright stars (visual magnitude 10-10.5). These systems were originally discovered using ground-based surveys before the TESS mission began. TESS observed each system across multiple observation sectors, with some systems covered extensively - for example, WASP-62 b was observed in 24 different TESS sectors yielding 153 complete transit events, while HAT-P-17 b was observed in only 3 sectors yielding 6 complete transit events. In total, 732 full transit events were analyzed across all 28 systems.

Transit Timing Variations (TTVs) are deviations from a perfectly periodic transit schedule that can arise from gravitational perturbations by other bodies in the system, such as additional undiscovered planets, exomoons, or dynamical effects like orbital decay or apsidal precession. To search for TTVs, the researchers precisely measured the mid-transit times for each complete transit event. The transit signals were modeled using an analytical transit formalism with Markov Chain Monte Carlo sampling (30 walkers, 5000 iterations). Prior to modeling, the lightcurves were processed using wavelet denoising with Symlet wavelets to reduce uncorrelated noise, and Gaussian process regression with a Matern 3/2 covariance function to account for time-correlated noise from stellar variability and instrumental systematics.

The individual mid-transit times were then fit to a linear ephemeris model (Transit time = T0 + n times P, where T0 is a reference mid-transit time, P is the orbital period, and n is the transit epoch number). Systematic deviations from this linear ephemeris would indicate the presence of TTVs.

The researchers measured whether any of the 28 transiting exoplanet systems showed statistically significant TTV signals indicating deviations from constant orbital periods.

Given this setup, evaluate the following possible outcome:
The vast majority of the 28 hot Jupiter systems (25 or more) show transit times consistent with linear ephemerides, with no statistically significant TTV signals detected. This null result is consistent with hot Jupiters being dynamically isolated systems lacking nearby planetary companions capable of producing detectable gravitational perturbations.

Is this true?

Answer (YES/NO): YES